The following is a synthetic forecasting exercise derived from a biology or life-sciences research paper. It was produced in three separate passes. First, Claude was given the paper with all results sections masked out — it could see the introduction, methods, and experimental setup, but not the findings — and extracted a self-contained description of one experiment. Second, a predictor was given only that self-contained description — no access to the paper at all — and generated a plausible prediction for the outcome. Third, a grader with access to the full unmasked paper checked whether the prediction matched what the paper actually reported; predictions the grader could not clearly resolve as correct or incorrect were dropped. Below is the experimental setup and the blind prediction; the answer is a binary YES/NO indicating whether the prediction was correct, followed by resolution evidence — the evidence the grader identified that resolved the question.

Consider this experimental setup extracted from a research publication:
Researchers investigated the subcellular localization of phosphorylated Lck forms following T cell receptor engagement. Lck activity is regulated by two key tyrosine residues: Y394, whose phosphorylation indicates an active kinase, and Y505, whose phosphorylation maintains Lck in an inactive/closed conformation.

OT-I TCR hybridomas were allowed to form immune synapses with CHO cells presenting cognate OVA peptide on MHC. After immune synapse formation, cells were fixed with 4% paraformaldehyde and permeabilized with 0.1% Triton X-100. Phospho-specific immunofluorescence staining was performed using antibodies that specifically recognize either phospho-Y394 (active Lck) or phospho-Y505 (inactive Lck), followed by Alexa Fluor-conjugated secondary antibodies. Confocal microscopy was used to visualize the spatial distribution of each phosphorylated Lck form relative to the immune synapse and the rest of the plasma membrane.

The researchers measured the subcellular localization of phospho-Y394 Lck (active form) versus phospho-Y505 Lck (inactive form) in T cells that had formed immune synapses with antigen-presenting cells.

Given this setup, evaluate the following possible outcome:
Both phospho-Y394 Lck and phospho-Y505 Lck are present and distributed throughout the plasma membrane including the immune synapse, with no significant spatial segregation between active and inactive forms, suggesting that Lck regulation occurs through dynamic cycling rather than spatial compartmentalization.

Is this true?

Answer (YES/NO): NO